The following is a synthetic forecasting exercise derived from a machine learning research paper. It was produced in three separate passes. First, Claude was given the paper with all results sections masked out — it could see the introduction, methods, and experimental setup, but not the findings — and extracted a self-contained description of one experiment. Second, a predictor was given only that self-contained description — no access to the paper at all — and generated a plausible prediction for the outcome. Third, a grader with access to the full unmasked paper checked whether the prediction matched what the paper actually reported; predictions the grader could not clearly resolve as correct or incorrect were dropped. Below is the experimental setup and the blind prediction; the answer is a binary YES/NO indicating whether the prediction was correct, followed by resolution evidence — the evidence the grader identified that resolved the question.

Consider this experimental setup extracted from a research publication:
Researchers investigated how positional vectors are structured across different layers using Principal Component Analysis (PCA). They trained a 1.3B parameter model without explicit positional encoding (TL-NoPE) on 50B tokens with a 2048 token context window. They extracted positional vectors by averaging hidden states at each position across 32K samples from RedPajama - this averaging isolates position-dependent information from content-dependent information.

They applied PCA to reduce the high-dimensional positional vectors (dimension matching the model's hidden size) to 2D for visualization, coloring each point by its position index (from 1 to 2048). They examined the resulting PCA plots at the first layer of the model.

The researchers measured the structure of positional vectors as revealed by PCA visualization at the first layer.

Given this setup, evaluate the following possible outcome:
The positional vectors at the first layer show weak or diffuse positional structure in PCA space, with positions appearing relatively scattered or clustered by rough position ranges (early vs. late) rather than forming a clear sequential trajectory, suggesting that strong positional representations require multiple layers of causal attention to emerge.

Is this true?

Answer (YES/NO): NO